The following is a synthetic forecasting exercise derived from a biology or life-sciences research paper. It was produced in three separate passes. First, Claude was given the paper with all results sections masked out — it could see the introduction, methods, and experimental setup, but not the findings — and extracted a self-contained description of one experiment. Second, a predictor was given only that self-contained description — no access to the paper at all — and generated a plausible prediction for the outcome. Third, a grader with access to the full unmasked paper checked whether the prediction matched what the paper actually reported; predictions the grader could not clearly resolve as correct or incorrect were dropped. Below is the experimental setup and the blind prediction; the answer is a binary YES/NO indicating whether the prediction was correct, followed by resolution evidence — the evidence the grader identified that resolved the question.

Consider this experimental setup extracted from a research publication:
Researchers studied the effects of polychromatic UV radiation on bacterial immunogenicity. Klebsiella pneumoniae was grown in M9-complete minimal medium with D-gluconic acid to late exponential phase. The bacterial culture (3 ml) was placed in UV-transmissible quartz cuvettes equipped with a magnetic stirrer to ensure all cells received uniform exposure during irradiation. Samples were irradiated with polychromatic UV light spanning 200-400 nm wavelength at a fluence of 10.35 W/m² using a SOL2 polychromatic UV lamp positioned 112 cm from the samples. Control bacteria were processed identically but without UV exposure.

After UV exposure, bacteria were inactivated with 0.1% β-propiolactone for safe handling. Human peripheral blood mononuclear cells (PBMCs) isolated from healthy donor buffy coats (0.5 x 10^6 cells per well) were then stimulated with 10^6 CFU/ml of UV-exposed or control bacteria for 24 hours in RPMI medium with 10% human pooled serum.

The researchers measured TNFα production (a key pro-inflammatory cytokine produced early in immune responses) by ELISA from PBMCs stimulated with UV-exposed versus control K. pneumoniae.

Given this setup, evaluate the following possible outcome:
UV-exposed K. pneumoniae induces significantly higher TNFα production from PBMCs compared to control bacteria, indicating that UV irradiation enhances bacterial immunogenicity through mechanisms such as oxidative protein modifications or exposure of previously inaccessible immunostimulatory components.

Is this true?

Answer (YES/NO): NO